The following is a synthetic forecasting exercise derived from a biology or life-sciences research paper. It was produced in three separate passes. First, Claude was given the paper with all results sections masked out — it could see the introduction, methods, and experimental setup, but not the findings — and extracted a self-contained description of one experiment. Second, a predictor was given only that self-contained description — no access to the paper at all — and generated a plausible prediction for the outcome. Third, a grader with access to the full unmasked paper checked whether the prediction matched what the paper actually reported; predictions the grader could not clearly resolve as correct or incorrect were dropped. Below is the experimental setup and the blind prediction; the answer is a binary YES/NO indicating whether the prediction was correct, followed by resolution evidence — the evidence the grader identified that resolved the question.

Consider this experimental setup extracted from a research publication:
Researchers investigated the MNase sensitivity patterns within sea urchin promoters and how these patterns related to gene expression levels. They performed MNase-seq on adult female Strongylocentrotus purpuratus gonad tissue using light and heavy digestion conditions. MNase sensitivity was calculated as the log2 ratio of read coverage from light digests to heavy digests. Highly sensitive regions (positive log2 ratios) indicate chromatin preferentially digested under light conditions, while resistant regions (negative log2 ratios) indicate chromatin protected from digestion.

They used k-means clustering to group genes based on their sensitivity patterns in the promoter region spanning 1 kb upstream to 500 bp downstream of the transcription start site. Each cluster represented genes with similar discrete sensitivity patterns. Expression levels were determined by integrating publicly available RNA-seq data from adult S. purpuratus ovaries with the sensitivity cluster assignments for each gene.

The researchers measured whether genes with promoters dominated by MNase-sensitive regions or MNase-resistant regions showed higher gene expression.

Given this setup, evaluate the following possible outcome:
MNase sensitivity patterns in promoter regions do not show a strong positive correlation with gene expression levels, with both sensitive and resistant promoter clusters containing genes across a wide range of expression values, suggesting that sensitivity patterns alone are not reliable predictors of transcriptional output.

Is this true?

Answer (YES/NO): NO